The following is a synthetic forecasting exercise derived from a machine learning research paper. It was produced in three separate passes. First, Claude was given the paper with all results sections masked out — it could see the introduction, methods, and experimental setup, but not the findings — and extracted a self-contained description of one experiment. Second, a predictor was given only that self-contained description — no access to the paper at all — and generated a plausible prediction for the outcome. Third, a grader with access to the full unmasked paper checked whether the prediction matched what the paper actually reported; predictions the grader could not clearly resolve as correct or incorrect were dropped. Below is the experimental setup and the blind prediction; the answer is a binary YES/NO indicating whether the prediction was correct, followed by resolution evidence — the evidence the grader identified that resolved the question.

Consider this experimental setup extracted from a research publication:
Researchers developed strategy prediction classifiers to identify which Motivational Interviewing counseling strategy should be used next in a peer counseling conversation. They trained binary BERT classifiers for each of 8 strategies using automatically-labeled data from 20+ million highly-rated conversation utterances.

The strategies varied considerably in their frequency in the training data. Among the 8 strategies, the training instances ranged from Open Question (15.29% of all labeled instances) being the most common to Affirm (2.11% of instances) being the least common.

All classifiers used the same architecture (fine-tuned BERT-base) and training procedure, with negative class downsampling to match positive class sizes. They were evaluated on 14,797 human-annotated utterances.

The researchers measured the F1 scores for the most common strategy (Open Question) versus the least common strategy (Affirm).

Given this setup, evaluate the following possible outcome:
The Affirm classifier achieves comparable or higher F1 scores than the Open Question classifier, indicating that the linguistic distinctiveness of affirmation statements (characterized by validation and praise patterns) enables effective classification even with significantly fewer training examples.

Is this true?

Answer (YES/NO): YES